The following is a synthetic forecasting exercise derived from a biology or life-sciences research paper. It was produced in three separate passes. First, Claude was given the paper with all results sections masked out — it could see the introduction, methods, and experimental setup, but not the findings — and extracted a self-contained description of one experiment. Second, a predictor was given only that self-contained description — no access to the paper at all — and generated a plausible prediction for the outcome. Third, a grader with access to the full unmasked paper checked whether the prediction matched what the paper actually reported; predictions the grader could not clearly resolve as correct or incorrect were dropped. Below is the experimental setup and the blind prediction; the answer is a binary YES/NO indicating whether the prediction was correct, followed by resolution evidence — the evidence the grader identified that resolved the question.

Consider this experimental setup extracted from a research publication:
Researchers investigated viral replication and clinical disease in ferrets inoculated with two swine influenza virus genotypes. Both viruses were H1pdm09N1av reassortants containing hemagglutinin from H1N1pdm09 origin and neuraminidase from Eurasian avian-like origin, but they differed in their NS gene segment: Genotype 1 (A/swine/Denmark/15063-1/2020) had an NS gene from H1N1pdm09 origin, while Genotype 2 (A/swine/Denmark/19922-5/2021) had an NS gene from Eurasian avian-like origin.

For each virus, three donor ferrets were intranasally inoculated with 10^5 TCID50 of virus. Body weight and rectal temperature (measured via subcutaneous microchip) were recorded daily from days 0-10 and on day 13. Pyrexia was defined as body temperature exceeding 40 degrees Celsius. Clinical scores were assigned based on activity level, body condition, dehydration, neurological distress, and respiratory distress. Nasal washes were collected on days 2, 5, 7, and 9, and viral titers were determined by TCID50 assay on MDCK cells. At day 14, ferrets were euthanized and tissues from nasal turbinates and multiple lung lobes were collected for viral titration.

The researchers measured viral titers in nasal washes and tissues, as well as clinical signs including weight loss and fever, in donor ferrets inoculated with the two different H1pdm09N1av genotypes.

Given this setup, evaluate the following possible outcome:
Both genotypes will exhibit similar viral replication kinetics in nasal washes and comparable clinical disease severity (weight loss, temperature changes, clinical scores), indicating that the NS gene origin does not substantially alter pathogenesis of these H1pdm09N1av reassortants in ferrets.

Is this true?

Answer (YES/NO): NO